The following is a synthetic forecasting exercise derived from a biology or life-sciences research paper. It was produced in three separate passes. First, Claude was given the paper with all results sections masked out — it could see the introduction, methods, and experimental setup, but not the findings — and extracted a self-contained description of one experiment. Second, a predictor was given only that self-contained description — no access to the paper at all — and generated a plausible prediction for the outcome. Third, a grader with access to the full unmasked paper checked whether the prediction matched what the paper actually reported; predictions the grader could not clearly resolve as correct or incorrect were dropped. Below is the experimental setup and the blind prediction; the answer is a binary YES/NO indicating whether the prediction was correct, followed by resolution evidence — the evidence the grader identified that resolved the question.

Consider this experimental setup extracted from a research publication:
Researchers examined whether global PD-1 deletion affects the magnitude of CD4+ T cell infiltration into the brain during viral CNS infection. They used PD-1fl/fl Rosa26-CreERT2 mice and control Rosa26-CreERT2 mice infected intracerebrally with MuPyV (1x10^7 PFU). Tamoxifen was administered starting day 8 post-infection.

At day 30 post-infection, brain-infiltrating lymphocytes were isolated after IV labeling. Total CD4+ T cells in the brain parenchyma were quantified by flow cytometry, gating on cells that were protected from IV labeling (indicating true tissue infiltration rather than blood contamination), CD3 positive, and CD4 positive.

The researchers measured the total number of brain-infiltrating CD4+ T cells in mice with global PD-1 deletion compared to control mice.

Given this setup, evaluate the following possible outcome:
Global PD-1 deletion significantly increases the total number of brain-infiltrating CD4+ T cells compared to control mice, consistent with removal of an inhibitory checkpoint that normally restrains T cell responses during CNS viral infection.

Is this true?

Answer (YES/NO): YES